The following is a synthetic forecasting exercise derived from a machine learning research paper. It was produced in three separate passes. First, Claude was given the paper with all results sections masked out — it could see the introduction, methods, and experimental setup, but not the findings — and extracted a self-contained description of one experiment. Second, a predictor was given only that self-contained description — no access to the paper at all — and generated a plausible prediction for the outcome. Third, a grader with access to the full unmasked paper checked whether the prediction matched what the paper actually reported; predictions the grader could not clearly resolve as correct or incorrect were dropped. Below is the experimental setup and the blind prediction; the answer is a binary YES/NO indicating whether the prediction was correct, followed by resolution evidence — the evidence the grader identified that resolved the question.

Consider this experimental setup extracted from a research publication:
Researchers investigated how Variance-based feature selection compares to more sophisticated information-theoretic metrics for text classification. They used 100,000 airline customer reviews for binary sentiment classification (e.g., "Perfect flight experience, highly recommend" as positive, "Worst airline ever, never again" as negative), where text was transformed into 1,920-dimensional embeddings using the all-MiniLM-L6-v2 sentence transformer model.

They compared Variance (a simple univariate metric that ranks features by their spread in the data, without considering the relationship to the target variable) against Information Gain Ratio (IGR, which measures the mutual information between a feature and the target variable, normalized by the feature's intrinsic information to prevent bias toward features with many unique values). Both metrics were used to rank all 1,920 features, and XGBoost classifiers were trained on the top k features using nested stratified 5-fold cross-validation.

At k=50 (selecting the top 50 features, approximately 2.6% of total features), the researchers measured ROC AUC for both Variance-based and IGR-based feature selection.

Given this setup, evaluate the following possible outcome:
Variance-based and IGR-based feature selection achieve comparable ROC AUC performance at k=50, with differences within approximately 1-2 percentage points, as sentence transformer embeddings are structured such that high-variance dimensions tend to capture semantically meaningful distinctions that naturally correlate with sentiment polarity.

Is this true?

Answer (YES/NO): NO